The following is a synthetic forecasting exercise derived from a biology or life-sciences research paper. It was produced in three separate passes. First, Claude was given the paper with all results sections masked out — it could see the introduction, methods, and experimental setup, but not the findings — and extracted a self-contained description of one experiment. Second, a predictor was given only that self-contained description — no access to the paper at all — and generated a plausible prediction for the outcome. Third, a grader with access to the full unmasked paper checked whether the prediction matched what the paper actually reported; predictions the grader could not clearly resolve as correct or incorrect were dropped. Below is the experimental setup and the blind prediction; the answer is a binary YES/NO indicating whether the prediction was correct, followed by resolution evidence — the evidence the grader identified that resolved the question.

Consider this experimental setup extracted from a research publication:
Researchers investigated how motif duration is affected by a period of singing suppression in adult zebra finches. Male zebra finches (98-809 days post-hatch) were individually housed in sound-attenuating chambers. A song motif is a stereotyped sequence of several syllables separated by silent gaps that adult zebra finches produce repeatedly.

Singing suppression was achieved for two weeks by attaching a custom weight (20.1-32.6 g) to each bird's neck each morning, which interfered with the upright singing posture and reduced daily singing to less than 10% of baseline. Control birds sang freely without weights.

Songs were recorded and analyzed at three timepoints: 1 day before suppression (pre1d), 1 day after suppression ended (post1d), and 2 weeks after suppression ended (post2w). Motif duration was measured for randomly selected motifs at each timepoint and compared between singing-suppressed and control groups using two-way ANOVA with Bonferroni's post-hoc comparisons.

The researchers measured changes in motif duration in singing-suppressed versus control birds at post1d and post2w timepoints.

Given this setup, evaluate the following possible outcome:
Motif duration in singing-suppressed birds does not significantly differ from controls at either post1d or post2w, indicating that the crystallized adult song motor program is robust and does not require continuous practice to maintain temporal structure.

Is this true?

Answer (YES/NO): NO